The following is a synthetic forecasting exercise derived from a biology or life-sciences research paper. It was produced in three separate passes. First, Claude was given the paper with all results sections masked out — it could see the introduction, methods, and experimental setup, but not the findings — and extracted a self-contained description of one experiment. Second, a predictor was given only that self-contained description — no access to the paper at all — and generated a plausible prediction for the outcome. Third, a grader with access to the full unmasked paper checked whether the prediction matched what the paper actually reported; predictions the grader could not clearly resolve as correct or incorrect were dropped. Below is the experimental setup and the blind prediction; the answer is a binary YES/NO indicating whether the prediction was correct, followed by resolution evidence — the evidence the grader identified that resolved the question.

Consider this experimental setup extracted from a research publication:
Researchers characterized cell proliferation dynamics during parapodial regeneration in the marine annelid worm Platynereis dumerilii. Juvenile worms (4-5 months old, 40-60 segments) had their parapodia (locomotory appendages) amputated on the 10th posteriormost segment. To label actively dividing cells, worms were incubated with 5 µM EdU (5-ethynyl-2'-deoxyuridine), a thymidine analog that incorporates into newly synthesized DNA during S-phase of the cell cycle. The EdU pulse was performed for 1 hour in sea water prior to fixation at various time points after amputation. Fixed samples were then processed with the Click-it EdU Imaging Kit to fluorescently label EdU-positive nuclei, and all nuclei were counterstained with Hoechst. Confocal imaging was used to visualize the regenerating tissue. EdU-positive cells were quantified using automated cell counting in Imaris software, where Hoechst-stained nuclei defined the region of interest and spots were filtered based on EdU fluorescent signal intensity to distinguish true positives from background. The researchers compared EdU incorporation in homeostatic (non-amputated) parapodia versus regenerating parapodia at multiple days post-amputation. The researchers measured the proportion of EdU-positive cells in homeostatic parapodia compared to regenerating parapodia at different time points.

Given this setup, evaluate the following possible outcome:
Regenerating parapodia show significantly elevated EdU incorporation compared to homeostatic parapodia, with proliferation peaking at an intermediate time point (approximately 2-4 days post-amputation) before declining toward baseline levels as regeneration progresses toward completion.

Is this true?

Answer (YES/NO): NO